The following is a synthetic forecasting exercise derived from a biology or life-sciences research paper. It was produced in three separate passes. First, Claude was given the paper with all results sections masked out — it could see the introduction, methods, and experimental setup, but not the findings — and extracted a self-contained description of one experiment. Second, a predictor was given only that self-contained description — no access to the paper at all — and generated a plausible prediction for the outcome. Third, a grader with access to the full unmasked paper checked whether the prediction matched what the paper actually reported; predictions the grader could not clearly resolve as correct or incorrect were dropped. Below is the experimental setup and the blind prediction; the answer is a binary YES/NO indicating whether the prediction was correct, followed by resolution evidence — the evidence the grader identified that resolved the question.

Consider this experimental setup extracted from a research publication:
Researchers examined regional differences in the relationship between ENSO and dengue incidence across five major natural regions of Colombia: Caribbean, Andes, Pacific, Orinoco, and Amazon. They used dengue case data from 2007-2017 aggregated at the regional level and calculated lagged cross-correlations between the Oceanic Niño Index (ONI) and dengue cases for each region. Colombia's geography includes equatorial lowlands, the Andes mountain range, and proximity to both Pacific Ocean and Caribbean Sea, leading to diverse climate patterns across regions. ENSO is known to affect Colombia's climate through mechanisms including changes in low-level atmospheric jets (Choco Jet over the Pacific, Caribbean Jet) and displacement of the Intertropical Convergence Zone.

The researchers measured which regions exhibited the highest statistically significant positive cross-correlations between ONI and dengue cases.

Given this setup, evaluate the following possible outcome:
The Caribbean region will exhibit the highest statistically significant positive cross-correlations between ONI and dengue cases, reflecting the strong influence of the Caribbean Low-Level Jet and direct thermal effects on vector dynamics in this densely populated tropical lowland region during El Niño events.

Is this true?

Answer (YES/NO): NO